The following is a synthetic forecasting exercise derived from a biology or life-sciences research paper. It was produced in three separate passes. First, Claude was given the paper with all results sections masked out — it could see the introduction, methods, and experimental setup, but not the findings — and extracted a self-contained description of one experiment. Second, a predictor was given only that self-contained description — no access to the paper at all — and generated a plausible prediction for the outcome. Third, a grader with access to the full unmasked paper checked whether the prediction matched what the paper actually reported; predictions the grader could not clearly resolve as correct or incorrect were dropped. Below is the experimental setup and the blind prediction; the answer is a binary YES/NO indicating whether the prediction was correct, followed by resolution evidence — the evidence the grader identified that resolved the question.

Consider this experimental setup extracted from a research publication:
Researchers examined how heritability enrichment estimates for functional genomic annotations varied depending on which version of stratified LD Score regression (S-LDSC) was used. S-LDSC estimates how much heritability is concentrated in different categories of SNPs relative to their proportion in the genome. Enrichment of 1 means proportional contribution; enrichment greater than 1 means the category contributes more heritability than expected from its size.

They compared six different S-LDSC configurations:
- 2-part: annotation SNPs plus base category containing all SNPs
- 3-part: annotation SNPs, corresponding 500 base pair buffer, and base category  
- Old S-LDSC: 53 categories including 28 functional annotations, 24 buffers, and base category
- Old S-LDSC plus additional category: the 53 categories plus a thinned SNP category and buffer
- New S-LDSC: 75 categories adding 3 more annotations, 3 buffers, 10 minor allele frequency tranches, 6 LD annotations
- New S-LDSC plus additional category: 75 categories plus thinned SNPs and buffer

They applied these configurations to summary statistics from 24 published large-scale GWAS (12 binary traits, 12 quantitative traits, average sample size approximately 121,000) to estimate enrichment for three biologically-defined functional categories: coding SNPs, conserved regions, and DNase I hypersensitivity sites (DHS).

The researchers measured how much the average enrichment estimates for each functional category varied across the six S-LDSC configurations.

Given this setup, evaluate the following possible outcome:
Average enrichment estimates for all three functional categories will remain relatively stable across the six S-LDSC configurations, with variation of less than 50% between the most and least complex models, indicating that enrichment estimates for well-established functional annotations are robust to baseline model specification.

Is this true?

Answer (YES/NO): NO